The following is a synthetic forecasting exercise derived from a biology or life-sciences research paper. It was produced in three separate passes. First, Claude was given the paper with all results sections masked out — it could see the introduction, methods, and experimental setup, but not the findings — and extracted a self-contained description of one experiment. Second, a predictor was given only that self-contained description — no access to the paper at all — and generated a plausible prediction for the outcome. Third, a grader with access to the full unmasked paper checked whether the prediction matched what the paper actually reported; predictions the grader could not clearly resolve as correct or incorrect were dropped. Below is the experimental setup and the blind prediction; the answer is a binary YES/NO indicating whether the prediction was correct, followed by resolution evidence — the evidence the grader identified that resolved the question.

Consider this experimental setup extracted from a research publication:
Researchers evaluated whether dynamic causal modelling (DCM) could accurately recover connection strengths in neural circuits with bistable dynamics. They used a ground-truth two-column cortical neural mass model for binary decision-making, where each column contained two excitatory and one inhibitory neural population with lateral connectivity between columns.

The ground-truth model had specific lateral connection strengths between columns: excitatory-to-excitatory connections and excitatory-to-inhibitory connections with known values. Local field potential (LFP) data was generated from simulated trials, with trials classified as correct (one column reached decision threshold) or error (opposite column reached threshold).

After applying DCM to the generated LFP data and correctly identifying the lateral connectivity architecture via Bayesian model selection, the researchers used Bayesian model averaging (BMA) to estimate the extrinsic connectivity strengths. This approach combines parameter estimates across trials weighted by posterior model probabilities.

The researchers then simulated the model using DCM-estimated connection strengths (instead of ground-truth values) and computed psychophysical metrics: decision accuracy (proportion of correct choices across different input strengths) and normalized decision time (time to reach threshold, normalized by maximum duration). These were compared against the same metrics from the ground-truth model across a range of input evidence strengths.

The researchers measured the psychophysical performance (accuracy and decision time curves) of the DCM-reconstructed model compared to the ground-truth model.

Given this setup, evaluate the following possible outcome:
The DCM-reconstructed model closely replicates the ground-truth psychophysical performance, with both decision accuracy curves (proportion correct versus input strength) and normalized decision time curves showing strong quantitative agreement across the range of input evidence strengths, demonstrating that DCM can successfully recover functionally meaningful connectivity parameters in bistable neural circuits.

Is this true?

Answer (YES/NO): NO